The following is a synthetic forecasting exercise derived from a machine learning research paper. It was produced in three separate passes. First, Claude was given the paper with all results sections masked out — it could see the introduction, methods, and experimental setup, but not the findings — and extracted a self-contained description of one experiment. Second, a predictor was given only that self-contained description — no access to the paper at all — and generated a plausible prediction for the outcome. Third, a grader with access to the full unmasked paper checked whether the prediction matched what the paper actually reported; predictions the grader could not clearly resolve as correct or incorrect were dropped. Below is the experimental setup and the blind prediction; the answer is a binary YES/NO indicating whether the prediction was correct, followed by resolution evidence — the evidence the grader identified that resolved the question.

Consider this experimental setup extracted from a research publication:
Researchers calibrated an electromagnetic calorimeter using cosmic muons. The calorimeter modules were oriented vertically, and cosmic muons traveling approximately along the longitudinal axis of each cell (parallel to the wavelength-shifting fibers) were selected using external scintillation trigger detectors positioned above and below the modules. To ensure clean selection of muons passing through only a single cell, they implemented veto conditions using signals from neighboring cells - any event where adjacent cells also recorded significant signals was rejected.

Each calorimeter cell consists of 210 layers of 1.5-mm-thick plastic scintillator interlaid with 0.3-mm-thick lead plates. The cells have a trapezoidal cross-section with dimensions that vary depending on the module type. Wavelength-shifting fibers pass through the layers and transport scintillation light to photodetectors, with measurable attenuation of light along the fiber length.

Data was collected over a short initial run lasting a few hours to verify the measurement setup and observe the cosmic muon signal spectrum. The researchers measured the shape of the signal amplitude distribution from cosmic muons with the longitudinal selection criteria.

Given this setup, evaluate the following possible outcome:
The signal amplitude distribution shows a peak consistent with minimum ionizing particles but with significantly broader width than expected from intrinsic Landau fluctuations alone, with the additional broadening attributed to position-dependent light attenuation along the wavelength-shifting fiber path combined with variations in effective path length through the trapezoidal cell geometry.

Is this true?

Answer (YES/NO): NO